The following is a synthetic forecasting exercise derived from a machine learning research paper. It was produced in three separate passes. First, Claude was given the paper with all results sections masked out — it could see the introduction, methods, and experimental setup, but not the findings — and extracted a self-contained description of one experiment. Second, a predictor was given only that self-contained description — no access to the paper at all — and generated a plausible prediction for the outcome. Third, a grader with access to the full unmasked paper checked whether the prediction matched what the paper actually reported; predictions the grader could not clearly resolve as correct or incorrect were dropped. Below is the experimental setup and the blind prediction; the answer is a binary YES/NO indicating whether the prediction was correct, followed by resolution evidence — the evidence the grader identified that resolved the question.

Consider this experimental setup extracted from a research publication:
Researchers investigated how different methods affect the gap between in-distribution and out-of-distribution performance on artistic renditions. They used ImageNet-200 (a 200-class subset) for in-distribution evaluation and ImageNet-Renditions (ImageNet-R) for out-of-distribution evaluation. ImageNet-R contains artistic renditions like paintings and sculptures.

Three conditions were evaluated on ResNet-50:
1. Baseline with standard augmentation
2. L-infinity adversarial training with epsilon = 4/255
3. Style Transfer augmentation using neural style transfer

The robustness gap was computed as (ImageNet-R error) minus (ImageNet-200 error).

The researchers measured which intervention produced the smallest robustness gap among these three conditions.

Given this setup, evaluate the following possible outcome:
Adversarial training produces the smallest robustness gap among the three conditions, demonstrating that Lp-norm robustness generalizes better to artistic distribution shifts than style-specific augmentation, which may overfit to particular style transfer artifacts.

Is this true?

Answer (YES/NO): YES